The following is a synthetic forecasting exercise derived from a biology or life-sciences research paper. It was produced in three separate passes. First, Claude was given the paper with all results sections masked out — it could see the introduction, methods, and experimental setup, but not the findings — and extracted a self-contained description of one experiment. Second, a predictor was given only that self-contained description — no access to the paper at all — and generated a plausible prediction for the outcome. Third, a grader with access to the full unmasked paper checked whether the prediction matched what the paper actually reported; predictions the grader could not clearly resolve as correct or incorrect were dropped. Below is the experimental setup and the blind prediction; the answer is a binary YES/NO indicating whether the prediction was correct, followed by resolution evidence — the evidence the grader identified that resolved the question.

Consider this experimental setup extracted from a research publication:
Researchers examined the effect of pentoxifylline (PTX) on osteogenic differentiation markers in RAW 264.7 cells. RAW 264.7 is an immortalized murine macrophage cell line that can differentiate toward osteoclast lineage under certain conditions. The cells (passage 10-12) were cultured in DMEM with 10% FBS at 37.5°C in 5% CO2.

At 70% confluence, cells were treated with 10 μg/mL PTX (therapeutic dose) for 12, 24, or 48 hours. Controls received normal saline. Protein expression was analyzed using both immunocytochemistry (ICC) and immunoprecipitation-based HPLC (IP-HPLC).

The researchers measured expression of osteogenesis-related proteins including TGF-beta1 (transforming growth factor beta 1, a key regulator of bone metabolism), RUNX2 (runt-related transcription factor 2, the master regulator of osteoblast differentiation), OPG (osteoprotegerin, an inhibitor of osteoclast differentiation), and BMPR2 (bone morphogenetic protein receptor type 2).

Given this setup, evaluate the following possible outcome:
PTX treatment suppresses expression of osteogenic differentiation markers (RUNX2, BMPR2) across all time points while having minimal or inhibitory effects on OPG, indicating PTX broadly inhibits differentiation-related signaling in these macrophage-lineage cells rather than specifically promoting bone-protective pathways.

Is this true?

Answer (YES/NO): NO